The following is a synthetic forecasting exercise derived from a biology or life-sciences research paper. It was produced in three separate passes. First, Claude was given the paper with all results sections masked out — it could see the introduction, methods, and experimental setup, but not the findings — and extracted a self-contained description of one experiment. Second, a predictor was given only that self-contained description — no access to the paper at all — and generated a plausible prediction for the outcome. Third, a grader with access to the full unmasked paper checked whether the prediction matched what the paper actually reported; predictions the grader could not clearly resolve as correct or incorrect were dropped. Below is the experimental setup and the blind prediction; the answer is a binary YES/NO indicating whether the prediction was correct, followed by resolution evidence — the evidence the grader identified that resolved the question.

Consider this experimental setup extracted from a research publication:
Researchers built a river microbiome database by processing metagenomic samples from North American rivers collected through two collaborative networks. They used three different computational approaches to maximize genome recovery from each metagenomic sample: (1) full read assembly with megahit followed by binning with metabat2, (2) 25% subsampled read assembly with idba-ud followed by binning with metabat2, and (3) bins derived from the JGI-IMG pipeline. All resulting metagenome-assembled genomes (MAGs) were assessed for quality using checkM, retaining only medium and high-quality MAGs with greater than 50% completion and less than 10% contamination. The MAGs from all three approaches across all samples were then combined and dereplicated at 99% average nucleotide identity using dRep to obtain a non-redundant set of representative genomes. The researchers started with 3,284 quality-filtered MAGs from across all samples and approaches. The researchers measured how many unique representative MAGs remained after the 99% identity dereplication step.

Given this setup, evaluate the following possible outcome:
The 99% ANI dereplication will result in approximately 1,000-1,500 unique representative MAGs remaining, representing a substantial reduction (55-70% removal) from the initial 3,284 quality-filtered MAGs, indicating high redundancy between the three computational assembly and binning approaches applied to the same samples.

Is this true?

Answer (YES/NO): NO